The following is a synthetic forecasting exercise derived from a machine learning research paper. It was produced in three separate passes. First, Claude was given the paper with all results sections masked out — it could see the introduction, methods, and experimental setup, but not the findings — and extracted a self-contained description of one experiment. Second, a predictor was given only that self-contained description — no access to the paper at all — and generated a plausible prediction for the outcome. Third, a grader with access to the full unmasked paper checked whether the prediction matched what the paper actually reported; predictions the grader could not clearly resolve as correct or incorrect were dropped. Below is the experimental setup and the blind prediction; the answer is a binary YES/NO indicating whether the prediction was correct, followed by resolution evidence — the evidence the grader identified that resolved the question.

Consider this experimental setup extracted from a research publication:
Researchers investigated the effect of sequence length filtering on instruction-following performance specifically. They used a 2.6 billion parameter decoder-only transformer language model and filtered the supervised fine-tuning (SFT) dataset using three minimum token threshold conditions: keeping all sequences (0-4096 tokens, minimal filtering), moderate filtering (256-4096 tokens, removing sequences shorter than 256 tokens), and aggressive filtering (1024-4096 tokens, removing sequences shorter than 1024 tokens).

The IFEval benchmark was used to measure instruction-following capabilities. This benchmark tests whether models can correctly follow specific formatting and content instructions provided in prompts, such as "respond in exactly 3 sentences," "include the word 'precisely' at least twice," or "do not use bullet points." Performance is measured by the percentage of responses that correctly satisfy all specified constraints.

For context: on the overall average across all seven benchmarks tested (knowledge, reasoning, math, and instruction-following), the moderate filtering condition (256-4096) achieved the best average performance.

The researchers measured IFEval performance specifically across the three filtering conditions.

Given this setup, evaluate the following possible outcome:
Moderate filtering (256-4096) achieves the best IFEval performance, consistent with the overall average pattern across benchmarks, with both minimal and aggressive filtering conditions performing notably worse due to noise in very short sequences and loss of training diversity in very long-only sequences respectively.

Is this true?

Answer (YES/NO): NO